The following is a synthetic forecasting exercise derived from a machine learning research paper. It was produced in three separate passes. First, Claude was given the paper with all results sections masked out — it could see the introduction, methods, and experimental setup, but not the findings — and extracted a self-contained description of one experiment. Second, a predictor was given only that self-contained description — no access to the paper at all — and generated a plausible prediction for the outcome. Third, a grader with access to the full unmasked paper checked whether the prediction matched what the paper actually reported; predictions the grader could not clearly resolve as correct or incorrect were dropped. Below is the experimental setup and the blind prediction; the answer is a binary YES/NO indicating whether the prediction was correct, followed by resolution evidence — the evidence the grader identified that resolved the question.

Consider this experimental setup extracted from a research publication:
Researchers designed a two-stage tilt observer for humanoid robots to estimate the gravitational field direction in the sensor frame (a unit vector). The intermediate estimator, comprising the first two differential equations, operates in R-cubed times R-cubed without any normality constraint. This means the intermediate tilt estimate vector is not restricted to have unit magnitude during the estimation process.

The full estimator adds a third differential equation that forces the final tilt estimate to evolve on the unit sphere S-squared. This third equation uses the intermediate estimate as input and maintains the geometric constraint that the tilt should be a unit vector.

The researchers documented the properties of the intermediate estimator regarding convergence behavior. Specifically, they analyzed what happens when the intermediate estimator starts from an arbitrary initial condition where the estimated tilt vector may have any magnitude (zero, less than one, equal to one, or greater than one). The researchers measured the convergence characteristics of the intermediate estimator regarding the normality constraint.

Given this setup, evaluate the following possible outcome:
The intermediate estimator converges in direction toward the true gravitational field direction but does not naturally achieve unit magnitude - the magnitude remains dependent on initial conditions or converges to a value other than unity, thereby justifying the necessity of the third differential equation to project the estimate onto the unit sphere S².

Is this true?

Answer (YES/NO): NO